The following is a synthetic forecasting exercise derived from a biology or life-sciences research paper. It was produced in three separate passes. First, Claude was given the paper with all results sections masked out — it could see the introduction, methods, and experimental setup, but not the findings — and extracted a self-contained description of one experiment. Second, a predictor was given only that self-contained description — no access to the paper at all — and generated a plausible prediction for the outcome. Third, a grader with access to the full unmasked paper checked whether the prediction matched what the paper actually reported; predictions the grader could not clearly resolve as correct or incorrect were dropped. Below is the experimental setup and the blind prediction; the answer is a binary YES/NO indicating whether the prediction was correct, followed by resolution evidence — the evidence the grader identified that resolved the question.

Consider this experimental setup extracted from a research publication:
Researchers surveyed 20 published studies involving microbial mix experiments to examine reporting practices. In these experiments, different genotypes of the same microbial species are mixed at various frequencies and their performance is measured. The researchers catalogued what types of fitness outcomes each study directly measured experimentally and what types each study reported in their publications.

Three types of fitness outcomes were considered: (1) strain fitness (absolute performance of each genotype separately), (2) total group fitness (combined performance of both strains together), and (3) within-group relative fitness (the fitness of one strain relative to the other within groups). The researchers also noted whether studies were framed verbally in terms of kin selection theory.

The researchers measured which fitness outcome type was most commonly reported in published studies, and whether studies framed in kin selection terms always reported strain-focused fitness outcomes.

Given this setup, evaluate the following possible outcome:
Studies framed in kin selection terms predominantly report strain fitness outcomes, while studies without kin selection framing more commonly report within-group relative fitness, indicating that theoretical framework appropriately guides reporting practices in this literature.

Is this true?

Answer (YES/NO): NO